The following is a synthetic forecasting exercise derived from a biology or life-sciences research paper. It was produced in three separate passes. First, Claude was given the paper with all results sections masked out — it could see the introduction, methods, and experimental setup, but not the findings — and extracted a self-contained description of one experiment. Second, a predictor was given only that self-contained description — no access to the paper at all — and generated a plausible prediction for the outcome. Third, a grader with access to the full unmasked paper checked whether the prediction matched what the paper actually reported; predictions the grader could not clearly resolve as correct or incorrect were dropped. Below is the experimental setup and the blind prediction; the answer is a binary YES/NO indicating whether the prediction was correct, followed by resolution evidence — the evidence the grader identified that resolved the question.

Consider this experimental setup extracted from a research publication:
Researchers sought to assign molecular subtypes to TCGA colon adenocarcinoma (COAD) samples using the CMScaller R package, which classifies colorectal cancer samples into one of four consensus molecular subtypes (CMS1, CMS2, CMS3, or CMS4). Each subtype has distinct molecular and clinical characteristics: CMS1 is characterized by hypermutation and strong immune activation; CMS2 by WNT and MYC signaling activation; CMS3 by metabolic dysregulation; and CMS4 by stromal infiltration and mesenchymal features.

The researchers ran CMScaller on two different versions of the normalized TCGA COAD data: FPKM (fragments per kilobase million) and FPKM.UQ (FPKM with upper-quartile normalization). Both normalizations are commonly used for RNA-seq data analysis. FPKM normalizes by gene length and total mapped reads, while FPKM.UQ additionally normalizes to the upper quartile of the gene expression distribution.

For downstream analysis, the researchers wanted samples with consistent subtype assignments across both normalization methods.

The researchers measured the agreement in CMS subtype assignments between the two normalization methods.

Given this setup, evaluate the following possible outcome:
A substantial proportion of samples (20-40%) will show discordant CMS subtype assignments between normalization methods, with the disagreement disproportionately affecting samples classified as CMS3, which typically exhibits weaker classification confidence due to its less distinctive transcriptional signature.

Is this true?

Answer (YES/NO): NO